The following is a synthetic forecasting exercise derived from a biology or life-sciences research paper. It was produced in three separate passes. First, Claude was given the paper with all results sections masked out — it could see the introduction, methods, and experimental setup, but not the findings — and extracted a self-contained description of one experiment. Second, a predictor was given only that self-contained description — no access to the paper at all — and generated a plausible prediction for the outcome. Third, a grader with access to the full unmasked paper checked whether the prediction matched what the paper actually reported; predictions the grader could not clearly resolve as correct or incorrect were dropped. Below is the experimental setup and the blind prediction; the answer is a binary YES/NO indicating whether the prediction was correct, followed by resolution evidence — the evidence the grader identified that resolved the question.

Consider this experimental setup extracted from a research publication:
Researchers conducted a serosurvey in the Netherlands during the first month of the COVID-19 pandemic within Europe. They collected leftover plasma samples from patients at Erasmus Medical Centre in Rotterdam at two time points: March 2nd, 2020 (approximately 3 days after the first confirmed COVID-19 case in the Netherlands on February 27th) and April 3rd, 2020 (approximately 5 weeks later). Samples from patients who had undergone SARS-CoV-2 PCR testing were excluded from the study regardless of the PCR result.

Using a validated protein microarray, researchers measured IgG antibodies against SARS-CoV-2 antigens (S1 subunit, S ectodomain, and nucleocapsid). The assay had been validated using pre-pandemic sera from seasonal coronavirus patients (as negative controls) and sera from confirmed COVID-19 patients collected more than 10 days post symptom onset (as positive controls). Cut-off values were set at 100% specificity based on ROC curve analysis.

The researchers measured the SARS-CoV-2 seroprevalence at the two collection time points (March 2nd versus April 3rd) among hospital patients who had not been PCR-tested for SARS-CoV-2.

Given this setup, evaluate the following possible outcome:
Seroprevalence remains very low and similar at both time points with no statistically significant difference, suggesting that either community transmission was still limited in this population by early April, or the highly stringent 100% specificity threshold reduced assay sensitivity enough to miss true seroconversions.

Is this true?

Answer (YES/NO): NO